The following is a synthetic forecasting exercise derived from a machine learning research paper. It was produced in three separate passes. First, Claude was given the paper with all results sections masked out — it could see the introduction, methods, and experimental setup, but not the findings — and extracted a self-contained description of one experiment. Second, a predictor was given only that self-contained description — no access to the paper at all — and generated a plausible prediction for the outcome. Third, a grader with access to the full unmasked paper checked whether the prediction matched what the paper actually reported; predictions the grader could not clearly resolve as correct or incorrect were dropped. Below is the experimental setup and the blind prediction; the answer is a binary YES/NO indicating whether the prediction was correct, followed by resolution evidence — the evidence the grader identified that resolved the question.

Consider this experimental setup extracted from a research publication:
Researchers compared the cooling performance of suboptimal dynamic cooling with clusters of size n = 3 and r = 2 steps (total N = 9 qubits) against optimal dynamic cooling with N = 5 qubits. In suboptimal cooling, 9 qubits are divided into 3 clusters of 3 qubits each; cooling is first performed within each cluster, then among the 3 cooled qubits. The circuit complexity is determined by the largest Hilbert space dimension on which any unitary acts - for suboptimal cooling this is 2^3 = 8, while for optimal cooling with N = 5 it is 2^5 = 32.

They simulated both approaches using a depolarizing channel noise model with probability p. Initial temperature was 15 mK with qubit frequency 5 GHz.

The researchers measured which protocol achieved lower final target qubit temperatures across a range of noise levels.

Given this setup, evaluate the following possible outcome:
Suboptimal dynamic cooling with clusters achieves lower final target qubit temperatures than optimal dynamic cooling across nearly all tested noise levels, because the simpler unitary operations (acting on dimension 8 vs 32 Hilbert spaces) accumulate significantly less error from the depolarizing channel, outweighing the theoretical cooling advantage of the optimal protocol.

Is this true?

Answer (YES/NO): YES